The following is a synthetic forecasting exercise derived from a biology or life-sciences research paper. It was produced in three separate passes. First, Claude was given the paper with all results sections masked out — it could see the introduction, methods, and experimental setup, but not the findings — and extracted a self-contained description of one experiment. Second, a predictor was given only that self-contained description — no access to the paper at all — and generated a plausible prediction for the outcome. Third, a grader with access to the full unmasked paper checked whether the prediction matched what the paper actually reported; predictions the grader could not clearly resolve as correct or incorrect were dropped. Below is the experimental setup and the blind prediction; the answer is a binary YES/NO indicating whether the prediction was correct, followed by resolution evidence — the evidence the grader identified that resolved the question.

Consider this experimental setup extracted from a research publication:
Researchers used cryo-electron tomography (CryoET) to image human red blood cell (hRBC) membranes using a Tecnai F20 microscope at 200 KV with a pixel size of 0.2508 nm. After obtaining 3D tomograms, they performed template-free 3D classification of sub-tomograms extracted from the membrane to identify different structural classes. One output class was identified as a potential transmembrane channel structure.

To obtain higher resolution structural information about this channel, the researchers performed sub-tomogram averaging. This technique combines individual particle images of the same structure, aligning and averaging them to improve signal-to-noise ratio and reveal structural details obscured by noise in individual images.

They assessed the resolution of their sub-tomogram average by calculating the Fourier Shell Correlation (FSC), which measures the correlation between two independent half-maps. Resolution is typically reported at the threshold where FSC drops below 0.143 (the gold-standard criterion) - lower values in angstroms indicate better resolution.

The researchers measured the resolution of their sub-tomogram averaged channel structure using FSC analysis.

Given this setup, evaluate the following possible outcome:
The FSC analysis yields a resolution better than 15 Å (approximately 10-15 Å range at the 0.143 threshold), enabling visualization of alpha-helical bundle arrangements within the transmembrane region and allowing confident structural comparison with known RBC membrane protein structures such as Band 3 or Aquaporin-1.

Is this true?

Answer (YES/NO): NO